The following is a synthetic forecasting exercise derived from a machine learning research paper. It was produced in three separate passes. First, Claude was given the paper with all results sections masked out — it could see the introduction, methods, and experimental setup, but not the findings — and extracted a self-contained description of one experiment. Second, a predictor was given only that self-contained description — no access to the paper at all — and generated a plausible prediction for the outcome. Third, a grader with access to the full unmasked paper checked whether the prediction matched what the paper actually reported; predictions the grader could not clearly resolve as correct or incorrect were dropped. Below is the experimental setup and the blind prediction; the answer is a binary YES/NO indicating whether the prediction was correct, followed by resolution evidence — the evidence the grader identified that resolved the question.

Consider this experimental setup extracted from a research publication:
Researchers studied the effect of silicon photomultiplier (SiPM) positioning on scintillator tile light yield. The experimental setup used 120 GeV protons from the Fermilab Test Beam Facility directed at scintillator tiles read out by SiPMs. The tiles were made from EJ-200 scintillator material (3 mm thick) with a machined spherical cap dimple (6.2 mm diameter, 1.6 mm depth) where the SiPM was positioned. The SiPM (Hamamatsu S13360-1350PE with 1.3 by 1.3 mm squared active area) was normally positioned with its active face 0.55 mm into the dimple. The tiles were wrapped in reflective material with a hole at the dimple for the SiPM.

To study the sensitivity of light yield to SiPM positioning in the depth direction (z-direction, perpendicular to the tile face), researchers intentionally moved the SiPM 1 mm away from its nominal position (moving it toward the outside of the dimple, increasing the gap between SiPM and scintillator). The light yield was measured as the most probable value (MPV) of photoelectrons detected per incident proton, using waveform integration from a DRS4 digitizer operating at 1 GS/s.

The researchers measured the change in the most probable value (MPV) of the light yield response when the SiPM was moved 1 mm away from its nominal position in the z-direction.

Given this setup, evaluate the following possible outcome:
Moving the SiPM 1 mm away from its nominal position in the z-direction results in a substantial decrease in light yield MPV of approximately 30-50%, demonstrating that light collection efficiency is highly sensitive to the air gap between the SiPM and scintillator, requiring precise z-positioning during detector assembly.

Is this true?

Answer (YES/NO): YES